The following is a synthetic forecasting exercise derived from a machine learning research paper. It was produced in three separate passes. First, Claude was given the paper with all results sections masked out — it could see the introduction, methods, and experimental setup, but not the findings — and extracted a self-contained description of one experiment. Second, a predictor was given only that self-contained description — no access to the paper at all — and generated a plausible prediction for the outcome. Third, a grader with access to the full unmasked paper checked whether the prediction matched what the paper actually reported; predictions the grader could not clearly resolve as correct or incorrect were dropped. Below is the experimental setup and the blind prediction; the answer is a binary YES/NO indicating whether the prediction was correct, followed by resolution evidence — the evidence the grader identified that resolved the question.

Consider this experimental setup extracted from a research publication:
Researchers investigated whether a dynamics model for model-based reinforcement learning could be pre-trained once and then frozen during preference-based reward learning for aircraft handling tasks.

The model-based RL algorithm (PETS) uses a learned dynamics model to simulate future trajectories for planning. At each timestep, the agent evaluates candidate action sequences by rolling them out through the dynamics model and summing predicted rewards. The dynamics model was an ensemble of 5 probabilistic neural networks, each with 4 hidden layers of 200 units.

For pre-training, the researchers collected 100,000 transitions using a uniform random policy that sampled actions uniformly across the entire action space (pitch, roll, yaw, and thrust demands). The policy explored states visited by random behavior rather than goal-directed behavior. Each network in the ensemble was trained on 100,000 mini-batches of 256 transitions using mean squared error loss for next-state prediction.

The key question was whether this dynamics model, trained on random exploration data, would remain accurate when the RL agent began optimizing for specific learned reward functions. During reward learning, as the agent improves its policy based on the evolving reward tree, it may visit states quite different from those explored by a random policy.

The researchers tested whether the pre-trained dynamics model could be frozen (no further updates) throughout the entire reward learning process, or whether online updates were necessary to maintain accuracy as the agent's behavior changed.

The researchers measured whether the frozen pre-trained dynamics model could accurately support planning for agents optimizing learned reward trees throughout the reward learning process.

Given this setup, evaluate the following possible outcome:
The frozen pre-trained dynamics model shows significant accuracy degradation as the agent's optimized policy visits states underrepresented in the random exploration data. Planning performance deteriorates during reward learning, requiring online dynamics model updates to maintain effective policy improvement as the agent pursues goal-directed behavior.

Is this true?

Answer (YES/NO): NO